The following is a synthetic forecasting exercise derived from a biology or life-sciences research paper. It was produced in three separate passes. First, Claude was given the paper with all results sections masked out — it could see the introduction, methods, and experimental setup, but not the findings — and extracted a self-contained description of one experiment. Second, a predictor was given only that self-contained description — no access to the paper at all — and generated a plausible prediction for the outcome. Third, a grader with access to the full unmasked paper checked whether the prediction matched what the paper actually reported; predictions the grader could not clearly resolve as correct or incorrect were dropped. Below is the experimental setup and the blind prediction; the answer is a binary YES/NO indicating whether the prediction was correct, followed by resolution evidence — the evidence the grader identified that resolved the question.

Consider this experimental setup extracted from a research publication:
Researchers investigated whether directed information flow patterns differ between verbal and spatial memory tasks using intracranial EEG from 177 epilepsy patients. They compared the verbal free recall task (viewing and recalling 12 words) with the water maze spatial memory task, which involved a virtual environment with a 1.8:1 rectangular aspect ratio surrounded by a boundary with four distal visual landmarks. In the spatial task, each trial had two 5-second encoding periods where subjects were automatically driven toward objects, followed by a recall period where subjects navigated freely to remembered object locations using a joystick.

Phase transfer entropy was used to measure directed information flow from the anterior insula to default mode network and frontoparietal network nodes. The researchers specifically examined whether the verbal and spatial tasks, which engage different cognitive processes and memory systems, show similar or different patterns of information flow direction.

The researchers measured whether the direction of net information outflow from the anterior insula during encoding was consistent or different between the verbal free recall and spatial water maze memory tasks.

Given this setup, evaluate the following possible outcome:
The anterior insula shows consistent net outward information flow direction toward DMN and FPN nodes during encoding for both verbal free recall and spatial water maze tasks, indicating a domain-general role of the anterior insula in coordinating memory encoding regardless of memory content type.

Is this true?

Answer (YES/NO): YES